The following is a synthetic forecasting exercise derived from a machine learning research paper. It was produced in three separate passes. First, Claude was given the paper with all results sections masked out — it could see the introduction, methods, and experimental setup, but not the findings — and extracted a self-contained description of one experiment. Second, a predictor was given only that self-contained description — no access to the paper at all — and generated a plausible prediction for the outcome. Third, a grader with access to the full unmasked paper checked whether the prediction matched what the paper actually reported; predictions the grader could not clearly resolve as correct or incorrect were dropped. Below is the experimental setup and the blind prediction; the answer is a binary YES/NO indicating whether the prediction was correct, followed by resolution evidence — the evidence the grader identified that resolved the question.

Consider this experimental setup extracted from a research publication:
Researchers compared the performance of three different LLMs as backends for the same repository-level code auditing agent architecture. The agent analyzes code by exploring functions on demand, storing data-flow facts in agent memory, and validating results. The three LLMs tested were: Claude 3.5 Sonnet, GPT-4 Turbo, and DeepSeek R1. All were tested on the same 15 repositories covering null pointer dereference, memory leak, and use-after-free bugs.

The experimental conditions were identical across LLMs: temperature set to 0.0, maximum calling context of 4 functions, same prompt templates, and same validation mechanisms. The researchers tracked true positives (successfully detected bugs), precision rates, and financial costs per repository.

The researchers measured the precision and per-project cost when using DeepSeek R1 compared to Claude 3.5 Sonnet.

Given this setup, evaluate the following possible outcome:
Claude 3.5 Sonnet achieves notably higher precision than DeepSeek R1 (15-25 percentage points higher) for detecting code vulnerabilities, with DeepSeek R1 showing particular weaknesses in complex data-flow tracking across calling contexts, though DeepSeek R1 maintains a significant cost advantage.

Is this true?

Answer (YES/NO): NO